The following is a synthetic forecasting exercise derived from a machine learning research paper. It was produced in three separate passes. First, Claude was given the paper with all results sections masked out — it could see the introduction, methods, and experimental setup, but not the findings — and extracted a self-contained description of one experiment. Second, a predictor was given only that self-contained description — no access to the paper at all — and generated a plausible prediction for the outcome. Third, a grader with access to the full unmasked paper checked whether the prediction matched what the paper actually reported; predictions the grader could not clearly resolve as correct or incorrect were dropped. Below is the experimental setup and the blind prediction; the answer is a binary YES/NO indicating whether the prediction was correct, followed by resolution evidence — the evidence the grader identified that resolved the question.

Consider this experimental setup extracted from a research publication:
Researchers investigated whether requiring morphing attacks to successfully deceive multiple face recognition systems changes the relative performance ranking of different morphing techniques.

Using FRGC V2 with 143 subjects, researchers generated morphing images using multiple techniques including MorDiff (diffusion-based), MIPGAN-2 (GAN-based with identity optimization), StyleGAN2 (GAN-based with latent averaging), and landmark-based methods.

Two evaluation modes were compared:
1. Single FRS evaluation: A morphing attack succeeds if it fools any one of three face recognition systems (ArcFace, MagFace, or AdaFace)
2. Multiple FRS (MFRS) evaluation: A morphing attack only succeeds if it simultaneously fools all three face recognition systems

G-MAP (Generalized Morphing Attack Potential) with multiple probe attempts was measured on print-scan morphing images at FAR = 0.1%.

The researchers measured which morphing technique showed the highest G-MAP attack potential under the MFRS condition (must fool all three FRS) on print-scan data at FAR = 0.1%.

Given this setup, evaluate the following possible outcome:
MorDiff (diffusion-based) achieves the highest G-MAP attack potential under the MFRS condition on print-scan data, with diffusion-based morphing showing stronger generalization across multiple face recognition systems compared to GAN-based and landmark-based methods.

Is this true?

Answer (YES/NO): YES